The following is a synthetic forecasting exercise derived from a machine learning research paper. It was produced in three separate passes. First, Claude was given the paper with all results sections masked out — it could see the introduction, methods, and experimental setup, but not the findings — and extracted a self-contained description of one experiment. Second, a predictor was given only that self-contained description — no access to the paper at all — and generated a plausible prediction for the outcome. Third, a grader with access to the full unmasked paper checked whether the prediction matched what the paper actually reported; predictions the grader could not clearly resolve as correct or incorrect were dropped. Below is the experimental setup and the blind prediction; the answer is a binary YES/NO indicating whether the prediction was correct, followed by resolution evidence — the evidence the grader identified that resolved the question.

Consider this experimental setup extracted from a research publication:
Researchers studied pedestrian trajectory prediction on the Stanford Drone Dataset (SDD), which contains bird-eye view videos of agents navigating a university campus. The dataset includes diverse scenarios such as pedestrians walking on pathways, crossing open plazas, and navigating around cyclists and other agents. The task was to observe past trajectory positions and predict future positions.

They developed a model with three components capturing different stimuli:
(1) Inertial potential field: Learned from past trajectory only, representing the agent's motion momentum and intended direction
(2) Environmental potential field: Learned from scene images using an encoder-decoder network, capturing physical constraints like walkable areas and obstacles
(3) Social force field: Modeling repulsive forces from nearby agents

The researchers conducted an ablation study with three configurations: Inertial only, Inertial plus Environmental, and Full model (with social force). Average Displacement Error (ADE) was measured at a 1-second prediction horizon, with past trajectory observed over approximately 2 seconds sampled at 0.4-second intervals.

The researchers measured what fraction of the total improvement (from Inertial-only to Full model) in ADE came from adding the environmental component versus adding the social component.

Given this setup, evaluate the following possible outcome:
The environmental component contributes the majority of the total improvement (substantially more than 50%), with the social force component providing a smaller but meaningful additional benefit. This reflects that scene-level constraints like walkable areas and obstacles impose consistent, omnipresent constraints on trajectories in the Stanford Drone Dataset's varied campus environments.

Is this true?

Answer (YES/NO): YES